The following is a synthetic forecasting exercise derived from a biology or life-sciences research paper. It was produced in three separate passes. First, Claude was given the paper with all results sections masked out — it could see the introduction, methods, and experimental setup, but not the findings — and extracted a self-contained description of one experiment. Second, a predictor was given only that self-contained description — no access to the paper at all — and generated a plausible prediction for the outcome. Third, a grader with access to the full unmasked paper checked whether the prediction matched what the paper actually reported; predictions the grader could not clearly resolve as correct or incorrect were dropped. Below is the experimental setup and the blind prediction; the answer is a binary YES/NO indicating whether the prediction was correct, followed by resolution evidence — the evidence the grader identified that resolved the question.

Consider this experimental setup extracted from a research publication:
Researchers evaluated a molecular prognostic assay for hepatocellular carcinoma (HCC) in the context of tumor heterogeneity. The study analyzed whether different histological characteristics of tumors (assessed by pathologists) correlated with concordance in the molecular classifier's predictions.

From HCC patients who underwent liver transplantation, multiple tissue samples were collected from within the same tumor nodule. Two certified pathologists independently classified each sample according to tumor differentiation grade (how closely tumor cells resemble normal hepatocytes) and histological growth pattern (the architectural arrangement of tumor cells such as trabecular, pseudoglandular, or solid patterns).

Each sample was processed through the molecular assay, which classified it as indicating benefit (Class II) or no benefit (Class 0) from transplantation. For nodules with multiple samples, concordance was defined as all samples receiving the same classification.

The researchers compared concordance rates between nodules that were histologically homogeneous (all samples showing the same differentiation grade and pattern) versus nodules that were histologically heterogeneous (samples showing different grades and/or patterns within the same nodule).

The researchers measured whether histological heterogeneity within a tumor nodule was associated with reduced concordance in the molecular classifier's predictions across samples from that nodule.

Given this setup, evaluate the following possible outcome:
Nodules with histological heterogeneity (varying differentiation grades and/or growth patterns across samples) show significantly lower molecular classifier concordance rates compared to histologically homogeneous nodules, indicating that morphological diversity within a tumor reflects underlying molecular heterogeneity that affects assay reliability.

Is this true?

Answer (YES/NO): NO